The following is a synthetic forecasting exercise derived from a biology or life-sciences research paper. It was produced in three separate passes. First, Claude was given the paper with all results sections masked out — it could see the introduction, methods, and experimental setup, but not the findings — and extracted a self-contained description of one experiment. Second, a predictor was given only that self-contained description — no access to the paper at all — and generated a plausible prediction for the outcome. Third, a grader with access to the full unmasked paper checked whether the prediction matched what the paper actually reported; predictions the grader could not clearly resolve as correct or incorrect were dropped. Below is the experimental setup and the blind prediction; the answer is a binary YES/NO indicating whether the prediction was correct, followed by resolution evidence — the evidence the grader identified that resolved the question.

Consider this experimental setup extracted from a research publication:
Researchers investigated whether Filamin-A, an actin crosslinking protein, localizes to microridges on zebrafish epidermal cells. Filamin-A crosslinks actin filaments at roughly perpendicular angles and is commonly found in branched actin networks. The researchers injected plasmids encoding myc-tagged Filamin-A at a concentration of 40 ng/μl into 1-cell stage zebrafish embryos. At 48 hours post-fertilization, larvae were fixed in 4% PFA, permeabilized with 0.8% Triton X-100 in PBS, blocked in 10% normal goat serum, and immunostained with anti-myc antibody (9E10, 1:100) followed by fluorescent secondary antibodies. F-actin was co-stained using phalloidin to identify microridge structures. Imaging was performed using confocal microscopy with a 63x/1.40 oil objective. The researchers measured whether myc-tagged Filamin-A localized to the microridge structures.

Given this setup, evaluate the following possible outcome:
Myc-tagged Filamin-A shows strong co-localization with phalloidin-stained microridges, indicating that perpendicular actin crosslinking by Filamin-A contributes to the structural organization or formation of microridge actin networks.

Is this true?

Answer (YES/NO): YES